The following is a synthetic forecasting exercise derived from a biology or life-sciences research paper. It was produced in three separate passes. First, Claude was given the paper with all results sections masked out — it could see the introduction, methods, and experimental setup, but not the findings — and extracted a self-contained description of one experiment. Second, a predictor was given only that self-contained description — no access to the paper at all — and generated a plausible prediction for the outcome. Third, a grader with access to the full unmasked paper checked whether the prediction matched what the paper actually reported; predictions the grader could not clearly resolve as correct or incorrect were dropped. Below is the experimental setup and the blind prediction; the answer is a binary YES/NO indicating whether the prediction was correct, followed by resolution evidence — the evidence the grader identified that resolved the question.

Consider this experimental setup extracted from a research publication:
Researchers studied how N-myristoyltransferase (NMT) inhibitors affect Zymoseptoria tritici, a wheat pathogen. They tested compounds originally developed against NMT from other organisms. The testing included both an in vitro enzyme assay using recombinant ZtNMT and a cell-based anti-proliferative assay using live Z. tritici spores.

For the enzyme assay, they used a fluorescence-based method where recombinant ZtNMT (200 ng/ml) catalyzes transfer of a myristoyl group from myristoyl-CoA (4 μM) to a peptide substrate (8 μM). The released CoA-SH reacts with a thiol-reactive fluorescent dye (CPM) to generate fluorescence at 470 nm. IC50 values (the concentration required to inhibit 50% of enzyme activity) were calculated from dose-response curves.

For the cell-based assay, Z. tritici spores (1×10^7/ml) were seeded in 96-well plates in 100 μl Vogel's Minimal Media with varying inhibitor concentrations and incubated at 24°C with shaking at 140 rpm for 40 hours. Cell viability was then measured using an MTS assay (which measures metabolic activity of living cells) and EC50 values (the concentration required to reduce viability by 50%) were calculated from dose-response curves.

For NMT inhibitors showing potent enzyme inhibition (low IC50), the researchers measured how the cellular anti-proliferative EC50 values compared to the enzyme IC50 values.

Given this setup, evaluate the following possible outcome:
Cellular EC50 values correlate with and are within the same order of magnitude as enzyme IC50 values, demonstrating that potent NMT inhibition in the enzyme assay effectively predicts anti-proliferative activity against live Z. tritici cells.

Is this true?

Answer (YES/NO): NO